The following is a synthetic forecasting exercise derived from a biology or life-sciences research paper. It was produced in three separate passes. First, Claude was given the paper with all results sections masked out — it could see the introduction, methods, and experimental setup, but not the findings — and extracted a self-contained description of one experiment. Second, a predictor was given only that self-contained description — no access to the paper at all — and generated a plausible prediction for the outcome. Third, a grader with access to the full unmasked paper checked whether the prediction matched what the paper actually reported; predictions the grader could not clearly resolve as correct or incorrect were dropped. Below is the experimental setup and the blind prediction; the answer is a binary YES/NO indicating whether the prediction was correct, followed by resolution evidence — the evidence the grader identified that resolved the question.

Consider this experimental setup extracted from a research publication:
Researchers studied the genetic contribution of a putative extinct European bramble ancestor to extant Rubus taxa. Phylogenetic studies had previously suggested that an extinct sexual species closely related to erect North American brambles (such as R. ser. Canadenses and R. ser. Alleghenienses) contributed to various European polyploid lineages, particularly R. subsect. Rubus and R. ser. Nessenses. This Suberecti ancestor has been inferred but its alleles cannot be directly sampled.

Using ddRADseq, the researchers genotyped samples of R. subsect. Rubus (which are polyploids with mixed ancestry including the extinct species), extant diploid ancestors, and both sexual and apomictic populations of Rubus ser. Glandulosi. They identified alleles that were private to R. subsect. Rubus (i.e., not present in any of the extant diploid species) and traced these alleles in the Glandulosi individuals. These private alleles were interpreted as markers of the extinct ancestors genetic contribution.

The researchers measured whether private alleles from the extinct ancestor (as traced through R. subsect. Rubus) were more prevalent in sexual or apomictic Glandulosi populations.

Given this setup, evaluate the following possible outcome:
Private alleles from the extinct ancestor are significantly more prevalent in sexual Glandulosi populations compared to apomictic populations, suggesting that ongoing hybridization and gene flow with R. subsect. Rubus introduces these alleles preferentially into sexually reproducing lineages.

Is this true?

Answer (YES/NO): NO